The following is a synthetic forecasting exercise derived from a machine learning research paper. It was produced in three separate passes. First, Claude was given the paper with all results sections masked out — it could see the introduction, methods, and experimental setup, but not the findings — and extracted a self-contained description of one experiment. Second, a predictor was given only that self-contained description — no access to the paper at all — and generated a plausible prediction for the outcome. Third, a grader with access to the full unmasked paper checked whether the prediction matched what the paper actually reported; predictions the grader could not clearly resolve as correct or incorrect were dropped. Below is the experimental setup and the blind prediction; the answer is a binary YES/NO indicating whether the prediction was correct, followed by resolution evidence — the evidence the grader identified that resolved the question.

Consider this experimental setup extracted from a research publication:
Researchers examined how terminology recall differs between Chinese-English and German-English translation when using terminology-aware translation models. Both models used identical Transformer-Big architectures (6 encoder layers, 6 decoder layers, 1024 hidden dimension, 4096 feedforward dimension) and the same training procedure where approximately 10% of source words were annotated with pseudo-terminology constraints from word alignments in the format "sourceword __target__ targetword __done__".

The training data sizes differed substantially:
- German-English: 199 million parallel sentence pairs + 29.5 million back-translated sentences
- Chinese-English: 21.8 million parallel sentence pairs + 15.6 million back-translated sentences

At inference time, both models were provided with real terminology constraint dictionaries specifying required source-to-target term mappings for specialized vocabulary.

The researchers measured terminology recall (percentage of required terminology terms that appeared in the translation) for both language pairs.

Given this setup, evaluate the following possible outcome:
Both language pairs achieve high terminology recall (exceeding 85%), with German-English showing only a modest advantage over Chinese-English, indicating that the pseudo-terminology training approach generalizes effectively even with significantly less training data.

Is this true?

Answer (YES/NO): NO